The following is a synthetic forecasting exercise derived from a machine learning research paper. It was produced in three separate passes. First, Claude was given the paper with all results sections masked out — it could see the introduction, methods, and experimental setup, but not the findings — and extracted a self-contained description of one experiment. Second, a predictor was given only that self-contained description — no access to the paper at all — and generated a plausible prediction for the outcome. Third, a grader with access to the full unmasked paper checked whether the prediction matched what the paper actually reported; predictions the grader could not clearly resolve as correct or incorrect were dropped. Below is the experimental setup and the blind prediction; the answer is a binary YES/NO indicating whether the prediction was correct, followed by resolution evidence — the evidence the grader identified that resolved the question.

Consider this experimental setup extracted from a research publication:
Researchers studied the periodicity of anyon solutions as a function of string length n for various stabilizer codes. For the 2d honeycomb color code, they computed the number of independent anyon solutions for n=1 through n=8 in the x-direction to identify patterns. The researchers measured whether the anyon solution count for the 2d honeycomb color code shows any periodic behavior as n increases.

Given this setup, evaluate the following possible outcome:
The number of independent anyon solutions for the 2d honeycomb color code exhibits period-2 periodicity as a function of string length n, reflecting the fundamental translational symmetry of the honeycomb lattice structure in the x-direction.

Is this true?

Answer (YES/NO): NO